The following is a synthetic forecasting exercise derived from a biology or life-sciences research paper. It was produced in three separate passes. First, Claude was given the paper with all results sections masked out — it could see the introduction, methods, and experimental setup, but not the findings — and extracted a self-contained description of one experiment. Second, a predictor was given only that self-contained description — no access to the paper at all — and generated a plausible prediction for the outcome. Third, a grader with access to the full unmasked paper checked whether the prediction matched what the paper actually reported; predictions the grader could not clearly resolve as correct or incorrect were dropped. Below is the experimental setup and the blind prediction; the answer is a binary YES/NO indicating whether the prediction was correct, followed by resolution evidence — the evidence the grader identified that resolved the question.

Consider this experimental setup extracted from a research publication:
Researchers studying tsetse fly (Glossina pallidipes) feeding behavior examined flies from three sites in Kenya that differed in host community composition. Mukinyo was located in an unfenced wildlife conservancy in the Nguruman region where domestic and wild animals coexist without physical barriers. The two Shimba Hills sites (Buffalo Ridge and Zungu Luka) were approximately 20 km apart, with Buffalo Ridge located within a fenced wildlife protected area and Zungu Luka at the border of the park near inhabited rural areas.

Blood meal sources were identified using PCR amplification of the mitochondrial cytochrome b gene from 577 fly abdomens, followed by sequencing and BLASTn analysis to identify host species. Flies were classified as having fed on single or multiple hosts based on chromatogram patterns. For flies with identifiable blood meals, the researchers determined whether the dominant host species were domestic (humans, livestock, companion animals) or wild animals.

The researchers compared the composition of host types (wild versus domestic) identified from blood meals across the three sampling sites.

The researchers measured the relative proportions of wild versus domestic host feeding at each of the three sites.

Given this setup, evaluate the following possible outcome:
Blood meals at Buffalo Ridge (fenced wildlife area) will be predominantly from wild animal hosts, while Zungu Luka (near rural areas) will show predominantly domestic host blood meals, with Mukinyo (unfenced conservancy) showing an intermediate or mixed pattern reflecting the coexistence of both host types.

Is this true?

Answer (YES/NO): NO